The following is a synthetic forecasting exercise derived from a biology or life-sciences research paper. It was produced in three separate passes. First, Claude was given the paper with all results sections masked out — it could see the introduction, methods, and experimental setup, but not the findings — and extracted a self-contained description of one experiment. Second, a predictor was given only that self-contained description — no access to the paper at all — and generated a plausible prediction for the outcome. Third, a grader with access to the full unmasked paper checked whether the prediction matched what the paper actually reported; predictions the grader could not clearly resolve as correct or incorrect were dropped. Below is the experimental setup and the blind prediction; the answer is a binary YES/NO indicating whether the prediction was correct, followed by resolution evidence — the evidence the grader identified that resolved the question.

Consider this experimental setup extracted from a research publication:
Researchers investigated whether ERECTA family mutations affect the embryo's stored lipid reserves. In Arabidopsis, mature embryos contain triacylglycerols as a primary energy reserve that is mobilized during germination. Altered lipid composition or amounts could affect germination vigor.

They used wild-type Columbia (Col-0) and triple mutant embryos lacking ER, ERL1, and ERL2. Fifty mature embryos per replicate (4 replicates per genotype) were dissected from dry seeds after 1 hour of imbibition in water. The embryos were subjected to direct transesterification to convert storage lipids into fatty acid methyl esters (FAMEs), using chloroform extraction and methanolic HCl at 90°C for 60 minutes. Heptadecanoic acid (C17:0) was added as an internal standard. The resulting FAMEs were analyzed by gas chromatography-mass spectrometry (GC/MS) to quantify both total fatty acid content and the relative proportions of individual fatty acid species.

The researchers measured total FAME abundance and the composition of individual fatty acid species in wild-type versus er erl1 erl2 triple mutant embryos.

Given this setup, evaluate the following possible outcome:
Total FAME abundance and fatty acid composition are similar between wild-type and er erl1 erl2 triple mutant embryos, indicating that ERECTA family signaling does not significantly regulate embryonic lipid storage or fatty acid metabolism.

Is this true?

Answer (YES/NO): NO